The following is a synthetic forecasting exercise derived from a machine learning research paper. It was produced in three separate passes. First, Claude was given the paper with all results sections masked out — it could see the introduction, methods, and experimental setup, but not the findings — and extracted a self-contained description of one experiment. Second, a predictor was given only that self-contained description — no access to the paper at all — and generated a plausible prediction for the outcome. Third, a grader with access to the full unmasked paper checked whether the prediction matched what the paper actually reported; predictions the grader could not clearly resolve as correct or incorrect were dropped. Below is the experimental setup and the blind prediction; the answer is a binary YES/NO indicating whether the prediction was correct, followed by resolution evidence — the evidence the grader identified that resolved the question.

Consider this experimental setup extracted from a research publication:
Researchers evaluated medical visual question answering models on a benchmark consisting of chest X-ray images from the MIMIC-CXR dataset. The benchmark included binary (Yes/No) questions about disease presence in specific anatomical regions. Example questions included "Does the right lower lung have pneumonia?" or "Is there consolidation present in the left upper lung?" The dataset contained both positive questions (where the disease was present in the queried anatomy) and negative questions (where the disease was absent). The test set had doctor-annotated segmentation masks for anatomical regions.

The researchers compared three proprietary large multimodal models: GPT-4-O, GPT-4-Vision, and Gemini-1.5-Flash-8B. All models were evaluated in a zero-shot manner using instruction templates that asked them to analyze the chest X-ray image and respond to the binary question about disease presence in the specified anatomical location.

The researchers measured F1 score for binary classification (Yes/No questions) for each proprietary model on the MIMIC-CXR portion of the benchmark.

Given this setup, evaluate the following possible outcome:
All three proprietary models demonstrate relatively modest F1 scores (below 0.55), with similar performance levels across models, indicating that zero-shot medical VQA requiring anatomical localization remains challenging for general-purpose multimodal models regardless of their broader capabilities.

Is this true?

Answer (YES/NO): NO